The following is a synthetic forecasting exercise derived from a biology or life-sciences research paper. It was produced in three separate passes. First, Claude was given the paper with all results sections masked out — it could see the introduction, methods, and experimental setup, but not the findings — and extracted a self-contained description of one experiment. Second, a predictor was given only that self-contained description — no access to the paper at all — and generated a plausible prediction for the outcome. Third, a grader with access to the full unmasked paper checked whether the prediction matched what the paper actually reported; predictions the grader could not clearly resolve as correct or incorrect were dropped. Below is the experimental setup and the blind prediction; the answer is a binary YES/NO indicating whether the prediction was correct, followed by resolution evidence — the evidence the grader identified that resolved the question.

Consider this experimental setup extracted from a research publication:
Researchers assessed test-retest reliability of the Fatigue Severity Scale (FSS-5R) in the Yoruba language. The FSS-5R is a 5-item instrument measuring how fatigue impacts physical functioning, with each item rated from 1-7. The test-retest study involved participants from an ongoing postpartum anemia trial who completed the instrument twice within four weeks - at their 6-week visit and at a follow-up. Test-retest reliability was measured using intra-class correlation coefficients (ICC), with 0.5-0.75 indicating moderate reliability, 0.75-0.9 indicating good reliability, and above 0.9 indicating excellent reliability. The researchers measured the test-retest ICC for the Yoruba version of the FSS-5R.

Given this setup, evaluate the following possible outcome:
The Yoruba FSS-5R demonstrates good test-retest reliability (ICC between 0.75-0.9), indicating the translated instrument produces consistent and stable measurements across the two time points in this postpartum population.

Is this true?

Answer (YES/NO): YES